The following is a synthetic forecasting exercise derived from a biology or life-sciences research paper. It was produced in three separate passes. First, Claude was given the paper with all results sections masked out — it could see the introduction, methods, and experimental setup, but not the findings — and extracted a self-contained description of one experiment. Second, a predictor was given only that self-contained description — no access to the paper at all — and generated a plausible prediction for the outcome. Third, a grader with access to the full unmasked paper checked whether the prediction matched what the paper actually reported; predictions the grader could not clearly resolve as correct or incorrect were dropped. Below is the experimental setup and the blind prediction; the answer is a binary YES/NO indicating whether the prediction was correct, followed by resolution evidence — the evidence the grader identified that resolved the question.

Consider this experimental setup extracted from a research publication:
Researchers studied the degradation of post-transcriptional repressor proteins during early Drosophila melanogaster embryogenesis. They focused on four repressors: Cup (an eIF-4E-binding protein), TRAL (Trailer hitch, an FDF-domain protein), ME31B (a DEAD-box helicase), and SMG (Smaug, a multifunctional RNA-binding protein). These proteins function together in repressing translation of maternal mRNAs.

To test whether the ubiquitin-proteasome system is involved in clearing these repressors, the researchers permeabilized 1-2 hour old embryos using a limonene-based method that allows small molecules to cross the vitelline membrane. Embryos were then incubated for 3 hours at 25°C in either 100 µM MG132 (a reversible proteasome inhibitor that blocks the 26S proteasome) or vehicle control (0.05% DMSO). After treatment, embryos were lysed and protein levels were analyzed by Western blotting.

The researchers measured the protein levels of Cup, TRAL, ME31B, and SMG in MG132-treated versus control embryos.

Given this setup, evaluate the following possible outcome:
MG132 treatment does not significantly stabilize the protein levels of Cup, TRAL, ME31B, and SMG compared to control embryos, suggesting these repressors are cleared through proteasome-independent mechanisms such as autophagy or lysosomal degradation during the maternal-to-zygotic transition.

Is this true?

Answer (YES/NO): NO